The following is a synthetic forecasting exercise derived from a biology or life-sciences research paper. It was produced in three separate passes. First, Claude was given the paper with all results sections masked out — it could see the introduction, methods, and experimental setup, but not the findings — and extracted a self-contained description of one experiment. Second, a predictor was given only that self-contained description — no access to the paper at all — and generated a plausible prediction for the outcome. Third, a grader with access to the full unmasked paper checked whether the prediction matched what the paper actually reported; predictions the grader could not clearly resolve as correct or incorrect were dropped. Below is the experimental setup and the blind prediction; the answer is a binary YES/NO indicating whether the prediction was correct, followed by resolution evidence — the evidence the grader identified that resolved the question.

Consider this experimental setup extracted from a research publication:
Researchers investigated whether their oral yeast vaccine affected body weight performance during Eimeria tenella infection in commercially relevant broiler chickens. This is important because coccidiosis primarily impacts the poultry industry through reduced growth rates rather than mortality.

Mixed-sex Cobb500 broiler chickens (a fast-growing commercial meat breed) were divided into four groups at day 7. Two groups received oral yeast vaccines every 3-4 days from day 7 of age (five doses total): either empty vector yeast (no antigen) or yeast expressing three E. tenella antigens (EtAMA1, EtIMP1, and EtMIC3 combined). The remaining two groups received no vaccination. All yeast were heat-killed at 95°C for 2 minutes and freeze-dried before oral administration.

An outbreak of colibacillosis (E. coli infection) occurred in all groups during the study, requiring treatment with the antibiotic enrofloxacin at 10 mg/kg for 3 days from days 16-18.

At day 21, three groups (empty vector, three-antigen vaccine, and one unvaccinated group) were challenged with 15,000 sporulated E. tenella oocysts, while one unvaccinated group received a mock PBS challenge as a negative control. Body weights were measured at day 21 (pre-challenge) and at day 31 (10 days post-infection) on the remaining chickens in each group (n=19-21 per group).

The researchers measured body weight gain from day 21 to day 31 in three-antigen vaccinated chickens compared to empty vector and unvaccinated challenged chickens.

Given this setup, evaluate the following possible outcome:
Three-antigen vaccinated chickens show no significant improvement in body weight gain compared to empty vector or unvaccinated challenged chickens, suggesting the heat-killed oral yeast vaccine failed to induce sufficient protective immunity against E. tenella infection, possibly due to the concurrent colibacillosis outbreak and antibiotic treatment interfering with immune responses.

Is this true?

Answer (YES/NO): NO